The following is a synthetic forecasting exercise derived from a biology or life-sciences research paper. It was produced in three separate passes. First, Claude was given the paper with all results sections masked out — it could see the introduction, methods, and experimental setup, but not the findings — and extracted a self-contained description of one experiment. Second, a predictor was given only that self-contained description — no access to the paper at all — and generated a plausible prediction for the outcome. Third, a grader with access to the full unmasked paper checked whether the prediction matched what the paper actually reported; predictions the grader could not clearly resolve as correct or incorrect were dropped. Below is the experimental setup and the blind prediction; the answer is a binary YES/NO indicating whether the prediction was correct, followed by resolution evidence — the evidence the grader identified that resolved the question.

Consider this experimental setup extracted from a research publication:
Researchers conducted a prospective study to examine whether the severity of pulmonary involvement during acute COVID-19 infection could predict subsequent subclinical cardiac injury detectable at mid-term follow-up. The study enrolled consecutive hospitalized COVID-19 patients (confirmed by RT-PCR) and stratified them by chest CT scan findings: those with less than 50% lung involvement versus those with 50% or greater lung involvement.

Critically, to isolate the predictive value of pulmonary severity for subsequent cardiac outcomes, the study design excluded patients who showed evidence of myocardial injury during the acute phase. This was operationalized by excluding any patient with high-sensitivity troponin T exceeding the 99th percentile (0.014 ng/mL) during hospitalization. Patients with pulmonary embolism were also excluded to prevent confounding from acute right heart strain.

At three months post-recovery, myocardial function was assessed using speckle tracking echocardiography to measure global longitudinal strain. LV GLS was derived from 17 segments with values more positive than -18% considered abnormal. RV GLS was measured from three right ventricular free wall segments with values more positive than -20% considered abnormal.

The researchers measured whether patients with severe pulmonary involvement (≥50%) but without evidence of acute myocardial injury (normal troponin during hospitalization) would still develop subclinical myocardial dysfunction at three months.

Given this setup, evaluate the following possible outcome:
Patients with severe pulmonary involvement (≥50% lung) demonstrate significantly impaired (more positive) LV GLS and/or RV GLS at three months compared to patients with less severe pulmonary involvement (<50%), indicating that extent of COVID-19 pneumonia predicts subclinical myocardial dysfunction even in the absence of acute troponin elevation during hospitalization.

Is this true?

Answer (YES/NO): YES